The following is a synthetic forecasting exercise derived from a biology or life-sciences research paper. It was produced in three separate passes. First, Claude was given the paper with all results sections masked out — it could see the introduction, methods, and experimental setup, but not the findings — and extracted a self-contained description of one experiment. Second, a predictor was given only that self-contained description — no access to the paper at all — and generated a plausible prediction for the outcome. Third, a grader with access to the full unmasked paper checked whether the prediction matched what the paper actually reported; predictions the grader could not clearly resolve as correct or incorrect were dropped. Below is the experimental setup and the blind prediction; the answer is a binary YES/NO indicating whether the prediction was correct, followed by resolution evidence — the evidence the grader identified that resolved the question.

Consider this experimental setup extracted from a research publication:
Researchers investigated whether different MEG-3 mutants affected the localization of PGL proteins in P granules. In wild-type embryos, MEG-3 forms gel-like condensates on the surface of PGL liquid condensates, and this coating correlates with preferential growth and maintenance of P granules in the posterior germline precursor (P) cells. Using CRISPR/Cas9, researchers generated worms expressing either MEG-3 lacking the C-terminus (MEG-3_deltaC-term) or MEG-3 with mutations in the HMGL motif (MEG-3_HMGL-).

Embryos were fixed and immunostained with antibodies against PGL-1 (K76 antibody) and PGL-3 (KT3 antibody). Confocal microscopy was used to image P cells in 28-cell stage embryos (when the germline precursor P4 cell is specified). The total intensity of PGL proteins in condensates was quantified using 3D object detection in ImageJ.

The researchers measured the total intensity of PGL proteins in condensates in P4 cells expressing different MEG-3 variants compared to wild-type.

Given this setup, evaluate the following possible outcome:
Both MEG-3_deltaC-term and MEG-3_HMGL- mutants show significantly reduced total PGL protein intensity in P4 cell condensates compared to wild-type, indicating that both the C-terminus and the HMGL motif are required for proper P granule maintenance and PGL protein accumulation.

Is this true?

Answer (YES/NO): YES